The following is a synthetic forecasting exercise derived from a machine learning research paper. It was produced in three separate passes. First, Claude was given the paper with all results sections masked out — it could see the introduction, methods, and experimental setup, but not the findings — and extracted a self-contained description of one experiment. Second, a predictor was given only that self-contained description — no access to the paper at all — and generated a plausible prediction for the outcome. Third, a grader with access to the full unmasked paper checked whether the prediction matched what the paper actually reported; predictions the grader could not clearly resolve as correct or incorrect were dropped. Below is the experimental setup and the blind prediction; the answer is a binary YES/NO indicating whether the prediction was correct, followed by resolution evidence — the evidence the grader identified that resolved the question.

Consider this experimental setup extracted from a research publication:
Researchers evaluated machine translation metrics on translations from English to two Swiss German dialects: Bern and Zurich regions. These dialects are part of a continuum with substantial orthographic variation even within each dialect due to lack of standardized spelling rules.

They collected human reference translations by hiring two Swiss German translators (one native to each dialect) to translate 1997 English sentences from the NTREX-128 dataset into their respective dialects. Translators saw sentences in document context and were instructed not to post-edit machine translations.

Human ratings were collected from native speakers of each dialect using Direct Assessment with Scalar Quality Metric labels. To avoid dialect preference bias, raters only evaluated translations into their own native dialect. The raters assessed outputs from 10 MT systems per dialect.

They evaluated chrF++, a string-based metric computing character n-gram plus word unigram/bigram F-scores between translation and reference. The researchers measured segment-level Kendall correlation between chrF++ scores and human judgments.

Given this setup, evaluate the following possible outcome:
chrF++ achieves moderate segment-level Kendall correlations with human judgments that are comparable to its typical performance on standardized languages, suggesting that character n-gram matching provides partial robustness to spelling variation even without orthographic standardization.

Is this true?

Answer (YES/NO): NO